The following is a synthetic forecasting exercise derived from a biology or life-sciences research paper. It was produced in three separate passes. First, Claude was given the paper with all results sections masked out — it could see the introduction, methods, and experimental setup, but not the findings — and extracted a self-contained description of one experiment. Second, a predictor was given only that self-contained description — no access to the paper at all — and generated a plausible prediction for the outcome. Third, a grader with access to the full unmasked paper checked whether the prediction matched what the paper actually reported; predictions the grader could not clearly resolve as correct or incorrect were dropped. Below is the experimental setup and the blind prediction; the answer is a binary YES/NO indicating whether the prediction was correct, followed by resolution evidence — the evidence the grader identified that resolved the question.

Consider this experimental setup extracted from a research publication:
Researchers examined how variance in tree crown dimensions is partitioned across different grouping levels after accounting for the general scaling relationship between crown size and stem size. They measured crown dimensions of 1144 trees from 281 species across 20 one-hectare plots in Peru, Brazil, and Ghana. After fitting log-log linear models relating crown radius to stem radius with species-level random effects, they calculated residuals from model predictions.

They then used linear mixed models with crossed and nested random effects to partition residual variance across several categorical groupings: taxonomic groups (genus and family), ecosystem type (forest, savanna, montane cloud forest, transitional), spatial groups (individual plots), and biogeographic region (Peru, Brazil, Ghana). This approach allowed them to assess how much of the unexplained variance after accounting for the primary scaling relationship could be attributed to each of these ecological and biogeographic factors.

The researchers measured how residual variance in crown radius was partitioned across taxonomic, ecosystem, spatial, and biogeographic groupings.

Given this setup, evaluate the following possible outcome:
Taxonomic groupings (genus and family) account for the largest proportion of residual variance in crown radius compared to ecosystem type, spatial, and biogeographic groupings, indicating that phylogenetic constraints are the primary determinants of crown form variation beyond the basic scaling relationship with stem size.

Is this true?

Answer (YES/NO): NO